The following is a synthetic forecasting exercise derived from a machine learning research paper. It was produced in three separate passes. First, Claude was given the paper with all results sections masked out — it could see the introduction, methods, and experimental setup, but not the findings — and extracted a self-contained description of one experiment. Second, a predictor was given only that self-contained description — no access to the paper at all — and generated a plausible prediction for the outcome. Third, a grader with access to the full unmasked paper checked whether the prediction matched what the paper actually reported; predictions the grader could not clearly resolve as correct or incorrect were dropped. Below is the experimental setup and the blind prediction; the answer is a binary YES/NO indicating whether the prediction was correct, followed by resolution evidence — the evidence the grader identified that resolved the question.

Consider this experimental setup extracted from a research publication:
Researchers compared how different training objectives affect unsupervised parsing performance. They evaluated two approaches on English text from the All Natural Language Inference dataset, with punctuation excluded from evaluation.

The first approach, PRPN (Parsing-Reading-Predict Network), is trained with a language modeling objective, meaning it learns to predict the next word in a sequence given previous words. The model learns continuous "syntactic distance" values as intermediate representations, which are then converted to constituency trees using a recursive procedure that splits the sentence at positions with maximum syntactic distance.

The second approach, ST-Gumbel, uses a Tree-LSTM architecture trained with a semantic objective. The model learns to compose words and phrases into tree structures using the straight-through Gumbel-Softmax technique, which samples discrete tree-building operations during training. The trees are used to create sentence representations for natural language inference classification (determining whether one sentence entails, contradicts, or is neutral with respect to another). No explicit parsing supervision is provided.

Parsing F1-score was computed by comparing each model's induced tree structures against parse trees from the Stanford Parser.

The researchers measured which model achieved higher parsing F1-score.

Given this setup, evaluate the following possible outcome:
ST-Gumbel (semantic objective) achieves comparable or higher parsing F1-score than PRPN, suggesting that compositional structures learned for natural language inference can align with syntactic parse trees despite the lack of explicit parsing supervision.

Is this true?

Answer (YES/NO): NO